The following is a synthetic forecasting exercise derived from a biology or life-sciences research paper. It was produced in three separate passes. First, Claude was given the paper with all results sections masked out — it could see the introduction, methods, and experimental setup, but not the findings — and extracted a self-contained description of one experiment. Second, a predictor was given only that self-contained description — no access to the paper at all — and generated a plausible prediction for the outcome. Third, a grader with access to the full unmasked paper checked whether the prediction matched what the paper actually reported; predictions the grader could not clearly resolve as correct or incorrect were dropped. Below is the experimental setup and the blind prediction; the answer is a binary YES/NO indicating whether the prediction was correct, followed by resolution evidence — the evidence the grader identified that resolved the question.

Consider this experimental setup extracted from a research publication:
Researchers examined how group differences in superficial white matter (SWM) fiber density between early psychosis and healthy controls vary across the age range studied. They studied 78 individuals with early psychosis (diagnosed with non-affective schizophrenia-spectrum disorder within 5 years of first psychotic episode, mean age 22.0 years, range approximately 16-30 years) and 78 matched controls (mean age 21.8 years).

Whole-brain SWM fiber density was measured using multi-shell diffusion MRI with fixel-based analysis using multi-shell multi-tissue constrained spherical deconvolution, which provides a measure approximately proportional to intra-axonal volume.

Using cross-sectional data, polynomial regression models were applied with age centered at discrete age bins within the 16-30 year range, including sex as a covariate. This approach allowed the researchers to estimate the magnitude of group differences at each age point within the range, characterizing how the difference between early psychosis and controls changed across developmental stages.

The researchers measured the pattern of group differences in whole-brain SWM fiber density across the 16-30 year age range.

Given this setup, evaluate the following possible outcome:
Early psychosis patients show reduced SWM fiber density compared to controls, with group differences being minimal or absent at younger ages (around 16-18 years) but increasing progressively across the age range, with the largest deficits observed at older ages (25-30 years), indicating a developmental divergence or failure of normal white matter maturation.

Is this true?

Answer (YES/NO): NO